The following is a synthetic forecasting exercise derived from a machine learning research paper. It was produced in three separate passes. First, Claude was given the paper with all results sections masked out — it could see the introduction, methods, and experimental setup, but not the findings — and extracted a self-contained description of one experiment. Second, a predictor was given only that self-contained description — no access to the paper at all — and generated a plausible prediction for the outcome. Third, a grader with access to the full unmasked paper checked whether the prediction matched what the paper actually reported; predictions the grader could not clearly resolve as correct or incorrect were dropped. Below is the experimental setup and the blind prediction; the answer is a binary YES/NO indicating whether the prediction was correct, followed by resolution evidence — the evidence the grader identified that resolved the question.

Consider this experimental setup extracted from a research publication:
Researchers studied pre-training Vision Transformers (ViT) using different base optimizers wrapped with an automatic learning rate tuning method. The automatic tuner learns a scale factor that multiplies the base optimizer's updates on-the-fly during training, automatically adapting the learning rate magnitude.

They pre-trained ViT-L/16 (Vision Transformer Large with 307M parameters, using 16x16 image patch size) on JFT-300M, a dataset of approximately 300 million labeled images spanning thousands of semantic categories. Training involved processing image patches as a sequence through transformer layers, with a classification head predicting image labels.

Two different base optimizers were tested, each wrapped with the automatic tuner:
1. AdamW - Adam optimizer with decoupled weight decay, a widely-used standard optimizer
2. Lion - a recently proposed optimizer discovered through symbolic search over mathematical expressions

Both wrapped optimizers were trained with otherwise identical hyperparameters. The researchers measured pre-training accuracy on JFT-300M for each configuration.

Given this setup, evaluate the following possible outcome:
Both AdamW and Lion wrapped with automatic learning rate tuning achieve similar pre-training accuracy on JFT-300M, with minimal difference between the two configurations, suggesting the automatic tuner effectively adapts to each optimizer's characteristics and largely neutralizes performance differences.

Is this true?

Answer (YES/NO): NO